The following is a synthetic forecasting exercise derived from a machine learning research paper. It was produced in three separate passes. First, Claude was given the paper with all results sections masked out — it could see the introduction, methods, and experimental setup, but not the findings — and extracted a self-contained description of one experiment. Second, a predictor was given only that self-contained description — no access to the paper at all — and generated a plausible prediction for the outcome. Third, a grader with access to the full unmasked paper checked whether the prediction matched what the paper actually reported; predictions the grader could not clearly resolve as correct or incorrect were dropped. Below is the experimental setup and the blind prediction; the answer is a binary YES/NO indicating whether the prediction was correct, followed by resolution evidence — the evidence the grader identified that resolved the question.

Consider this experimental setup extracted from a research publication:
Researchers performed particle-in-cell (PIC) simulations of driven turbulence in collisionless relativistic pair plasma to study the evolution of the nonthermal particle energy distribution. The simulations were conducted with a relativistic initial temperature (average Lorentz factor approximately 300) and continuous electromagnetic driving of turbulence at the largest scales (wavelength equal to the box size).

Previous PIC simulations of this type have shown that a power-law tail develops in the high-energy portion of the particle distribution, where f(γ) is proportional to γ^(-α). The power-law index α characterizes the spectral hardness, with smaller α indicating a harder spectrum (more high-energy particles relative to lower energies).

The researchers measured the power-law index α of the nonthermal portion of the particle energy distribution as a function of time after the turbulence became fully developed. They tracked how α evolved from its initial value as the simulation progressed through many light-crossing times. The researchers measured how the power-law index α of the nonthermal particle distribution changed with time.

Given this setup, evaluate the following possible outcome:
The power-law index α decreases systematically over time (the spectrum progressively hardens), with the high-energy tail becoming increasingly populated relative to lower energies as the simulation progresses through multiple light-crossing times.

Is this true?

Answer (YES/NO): NO